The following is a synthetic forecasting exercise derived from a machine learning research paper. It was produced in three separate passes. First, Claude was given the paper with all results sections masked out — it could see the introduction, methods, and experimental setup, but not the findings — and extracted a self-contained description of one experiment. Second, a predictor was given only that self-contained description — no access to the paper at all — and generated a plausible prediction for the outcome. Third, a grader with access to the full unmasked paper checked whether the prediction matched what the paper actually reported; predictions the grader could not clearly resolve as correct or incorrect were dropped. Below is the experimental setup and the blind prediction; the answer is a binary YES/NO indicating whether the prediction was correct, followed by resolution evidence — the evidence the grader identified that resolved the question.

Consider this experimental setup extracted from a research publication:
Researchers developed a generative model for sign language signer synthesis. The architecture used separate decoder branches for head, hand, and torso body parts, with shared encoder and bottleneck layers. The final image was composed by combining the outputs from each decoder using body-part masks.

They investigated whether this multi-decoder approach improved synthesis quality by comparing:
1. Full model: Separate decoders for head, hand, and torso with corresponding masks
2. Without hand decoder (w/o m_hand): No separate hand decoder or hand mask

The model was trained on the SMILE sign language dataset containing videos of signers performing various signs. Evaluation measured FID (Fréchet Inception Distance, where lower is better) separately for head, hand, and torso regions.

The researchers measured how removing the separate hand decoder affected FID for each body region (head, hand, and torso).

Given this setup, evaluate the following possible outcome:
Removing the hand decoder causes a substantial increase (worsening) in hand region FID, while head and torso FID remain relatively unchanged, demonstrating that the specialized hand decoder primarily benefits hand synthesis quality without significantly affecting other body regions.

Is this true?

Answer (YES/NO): NO